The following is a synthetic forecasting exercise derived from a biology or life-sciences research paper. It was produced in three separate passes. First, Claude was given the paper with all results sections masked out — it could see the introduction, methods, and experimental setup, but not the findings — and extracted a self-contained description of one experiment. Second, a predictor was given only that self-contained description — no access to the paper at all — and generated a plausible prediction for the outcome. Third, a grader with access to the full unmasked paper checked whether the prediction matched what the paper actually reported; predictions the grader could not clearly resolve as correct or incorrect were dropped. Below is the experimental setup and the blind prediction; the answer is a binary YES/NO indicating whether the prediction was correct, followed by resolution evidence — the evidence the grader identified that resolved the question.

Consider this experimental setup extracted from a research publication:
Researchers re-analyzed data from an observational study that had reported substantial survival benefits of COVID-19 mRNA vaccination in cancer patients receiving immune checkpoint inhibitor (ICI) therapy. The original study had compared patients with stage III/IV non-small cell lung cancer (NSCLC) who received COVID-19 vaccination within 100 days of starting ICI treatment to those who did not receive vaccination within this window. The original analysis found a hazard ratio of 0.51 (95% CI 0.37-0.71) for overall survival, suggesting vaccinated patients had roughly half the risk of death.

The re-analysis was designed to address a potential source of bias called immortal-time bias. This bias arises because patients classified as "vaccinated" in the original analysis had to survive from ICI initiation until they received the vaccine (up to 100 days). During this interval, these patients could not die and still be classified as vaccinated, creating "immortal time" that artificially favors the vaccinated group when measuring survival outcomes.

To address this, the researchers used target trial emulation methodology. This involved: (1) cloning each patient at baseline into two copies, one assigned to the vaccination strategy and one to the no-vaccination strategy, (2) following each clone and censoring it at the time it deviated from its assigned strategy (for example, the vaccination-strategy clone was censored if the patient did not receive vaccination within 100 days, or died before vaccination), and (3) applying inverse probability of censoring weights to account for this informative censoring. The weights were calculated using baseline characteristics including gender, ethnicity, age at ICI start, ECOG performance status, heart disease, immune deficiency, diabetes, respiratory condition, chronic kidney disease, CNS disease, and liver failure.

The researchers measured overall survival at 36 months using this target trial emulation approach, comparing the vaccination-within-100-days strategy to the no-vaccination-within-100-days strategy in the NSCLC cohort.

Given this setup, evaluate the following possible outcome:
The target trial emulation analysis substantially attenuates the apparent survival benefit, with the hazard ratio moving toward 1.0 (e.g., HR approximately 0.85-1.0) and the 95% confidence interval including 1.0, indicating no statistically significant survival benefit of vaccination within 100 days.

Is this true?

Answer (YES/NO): YES